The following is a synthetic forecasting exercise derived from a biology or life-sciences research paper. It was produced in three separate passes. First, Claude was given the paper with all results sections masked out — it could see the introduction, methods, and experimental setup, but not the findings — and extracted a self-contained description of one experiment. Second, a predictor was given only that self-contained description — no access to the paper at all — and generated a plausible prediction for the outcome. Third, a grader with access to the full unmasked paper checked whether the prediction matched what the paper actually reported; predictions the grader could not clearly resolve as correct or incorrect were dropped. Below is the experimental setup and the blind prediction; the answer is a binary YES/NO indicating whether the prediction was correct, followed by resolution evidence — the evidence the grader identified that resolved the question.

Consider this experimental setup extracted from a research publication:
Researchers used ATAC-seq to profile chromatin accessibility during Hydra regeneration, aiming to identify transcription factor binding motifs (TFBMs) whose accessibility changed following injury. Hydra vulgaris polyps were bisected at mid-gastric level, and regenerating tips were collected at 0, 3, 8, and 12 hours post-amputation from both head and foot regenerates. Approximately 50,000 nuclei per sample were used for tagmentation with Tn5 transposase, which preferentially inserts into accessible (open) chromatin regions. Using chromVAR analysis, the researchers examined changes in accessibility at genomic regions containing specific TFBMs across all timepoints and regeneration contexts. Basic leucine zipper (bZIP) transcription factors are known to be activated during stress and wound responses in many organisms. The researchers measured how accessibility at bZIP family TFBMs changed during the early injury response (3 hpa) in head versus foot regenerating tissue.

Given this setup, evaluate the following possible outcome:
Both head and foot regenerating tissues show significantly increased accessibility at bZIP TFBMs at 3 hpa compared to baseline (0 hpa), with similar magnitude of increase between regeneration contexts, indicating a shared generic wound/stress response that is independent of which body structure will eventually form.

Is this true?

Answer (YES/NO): YES